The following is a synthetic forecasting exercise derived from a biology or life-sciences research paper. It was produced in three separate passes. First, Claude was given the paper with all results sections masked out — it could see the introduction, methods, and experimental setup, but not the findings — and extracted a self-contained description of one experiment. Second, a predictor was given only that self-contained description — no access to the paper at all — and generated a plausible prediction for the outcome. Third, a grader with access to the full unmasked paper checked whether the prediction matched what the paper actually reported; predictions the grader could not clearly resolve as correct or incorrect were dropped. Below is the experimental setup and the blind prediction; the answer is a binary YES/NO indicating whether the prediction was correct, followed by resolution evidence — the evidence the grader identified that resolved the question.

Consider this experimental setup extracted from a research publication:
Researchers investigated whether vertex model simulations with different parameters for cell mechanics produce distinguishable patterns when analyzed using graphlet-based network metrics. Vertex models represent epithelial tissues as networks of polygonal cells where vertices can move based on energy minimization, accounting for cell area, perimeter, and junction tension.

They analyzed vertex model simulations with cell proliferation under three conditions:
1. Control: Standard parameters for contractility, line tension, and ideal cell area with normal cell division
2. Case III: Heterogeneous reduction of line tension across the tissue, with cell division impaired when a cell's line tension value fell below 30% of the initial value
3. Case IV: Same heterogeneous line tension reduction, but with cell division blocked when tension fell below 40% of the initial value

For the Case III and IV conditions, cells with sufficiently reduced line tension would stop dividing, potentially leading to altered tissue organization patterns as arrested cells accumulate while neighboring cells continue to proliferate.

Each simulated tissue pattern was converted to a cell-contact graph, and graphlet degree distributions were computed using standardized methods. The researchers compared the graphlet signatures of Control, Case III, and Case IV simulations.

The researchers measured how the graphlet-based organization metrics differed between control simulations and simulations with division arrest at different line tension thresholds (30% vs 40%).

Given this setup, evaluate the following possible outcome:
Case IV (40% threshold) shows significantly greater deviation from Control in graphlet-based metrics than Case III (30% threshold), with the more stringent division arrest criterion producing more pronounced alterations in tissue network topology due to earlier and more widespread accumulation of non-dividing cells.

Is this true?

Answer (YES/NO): NO